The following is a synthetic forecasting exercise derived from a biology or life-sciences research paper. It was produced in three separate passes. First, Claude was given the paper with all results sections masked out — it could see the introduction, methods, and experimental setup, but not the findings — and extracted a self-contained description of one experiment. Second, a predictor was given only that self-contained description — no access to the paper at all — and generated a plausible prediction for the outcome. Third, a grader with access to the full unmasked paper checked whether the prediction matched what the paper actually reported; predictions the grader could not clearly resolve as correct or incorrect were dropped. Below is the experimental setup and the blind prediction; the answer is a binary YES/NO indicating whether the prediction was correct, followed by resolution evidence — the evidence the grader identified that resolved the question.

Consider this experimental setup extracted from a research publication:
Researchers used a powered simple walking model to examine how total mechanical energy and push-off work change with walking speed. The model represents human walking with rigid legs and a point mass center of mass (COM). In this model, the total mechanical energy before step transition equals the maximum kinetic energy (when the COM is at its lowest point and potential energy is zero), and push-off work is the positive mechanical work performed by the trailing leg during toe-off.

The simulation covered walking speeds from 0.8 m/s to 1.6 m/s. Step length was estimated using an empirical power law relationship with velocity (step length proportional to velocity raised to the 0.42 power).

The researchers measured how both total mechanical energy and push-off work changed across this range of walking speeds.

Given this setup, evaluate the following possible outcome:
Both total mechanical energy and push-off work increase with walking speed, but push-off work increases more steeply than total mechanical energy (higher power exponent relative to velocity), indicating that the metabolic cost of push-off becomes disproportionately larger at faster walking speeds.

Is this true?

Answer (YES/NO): YES